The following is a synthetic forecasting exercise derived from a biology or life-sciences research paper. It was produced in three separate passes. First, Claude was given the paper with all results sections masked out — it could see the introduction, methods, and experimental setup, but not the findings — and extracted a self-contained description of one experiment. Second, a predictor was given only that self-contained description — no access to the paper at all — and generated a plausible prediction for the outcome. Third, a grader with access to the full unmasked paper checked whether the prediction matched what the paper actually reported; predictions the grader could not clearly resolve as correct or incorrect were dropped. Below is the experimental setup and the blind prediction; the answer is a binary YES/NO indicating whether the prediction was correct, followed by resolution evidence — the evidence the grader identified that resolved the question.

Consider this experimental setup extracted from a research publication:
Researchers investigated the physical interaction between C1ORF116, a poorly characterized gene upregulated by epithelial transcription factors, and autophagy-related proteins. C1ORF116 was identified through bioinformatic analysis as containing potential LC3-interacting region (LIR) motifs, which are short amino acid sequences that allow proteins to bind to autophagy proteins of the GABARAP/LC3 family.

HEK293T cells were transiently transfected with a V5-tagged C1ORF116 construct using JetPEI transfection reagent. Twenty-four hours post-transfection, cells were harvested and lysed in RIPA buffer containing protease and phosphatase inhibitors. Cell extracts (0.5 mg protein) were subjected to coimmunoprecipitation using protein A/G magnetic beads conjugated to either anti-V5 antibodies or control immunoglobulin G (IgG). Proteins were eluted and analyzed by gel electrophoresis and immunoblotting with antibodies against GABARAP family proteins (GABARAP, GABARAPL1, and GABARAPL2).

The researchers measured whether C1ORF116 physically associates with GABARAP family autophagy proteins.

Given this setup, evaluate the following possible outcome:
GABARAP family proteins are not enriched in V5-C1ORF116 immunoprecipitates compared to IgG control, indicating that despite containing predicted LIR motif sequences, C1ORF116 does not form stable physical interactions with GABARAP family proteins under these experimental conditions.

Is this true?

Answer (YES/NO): NO